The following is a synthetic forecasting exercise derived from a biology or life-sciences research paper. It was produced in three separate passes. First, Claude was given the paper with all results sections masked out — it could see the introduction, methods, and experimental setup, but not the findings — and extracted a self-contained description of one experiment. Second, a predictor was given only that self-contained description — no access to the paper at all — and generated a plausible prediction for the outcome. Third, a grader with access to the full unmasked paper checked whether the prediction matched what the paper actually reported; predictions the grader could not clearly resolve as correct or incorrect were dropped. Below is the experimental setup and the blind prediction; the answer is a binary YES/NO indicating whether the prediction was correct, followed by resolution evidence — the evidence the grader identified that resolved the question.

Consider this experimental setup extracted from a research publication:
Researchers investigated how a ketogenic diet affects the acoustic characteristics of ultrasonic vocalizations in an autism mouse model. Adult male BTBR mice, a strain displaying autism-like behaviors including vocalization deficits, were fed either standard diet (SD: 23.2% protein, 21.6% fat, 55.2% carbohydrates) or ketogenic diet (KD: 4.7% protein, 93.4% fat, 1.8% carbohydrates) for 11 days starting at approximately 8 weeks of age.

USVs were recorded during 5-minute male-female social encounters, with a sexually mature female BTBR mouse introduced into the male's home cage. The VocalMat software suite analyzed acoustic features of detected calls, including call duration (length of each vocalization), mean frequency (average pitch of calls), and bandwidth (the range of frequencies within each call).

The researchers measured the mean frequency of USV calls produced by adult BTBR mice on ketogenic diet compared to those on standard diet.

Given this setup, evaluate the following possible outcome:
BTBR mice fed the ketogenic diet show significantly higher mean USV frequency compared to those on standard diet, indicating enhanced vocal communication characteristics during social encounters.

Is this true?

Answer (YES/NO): NO